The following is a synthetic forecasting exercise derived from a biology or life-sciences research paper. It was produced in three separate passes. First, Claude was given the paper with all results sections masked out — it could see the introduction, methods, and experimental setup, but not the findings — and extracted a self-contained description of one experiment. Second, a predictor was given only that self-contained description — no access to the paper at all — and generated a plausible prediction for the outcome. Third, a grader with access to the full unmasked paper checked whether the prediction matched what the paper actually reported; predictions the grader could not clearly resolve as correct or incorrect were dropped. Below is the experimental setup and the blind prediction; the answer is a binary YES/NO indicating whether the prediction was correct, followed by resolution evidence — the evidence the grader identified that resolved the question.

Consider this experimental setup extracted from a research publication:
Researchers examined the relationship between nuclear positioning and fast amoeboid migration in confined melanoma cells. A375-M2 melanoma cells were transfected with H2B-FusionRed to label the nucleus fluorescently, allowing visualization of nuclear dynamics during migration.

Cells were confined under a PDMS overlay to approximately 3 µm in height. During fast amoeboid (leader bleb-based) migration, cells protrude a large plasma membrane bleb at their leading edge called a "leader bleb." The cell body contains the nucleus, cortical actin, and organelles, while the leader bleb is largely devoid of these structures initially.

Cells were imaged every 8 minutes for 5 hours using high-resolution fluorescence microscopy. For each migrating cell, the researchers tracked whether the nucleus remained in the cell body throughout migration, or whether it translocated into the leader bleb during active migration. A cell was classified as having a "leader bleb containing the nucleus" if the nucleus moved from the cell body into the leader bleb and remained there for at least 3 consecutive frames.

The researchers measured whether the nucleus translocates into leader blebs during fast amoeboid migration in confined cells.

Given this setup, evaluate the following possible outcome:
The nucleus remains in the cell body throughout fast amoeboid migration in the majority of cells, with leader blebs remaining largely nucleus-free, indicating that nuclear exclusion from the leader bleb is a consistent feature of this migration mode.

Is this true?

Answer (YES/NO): NO